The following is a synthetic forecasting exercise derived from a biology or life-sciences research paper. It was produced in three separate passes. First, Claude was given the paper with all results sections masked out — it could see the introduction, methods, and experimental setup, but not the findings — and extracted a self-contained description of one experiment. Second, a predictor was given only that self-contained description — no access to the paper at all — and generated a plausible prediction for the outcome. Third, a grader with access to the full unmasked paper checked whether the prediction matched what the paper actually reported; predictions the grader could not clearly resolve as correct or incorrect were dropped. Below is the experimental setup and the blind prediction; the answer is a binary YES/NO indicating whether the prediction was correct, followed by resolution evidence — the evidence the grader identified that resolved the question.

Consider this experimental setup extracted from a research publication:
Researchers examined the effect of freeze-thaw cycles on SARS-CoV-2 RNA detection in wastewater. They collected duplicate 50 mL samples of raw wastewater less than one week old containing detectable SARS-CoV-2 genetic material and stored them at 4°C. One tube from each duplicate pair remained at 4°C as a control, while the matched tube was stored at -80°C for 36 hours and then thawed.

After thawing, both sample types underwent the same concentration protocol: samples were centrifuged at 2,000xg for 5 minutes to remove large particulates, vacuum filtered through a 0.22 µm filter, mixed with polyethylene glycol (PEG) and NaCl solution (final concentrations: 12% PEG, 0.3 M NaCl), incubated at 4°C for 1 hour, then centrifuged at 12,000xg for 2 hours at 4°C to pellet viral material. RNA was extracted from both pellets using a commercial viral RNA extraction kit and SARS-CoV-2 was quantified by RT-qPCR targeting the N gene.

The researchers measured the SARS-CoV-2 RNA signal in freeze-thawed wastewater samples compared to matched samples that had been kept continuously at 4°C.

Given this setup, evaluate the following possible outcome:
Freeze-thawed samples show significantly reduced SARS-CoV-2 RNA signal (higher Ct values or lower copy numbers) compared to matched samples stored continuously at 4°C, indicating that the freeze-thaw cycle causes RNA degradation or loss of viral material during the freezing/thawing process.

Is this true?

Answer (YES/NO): YES